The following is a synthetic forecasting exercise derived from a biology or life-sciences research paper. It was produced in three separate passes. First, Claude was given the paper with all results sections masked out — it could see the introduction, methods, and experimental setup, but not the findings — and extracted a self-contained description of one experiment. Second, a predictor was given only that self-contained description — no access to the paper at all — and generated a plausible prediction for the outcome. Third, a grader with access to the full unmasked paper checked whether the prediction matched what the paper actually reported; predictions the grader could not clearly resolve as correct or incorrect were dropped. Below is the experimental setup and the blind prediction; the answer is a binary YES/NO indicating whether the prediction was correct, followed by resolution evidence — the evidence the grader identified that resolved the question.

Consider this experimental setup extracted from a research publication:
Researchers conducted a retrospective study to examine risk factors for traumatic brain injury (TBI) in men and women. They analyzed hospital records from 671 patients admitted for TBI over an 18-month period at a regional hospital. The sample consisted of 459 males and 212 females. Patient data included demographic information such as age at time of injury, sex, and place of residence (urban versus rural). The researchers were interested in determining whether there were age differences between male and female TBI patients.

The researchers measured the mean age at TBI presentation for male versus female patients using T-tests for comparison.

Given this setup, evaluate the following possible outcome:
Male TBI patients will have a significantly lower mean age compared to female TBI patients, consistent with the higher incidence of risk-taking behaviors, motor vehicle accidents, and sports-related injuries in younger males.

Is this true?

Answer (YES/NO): YES